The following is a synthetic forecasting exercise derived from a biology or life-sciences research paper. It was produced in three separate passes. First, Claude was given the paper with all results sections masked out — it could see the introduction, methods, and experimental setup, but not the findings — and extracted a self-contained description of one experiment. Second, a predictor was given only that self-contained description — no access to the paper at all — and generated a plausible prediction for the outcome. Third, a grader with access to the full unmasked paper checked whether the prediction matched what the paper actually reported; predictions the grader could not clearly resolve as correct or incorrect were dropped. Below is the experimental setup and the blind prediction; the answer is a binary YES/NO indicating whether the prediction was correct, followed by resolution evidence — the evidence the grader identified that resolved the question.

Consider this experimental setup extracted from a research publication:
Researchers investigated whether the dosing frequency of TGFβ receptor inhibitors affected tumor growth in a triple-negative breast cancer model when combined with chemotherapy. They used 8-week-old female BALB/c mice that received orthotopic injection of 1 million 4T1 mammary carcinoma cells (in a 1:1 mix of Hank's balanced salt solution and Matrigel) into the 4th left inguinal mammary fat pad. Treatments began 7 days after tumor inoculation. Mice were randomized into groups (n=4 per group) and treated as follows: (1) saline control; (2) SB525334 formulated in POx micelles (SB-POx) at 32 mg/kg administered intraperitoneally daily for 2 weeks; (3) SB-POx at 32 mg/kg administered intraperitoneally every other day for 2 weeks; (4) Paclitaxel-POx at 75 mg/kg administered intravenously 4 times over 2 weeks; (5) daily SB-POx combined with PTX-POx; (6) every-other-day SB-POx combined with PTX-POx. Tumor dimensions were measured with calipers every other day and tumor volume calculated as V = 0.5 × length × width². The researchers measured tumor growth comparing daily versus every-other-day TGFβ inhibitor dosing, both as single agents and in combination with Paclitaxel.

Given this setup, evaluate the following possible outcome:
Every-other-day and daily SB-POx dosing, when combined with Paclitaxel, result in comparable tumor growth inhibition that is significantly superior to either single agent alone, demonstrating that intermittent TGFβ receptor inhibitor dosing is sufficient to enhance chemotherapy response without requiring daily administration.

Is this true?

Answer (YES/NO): NO